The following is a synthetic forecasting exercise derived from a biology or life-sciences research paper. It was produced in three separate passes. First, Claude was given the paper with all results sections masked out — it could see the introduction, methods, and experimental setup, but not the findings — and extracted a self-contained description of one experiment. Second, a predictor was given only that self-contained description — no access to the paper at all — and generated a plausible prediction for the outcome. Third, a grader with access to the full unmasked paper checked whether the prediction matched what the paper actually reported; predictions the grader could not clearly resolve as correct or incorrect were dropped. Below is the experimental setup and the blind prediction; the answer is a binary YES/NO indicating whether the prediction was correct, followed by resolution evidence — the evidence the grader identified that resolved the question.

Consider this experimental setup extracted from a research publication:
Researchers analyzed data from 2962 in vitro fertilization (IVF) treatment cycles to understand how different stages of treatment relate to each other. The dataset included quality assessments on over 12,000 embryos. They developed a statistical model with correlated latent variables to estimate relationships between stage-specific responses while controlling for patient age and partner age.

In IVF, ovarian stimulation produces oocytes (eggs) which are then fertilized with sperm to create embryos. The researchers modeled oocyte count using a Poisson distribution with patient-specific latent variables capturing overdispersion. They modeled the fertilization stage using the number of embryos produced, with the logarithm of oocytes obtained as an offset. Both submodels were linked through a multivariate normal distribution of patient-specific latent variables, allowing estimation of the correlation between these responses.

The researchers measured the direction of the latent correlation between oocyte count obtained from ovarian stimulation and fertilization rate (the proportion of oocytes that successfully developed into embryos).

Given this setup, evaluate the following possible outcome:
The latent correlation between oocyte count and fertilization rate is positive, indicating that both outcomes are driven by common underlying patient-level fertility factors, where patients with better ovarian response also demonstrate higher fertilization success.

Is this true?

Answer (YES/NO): NO